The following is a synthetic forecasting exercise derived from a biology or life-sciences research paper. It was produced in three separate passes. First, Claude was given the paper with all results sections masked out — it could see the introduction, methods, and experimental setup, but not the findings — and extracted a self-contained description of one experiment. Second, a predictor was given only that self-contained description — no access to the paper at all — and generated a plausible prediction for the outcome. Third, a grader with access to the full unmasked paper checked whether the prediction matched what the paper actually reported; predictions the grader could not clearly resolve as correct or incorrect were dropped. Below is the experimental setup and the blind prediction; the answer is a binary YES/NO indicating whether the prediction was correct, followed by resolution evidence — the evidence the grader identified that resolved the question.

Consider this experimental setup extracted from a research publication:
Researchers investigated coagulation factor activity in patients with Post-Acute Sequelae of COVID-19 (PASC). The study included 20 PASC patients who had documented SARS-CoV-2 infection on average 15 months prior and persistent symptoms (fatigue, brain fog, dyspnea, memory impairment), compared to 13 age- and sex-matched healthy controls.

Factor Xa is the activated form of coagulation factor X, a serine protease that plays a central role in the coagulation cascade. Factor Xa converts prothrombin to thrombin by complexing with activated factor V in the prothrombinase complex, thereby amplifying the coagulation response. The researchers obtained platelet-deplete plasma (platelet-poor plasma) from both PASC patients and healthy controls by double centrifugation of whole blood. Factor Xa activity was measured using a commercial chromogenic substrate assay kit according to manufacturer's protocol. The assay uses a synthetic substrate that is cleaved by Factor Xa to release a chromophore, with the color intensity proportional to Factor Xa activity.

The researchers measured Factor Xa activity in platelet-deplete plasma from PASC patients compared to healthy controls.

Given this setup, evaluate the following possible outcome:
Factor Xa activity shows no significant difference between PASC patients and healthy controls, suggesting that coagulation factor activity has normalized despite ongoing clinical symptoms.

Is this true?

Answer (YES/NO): NO